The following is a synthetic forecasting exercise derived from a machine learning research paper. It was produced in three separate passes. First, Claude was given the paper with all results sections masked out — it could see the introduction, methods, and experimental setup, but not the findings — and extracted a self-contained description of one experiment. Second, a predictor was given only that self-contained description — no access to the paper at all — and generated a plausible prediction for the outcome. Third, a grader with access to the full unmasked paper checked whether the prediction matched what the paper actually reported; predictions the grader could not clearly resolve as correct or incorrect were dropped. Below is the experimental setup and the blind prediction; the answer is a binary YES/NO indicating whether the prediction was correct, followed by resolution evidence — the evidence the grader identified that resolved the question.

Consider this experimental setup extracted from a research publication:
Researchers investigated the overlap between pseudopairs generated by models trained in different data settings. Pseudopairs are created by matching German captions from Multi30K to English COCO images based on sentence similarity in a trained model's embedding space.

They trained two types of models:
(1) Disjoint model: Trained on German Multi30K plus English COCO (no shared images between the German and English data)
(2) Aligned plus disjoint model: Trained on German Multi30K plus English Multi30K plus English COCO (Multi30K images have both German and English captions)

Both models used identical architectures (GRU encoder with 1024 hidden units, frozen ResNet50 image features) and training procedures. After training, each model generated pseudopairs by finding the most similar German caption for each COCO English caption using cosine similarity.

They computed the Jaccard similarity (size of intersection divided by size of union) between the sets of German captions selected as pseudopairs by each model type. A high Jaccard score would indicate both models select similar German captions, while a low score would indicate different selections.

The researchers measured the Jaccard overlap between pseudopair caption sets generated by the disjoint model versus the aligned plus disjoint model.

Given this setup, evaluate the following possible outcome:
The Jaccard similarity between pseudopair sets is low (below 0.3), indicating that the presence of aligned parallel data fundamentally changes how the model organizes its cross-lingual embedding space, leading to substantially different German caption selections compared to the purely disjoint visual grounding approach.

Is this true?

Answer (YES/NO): NO